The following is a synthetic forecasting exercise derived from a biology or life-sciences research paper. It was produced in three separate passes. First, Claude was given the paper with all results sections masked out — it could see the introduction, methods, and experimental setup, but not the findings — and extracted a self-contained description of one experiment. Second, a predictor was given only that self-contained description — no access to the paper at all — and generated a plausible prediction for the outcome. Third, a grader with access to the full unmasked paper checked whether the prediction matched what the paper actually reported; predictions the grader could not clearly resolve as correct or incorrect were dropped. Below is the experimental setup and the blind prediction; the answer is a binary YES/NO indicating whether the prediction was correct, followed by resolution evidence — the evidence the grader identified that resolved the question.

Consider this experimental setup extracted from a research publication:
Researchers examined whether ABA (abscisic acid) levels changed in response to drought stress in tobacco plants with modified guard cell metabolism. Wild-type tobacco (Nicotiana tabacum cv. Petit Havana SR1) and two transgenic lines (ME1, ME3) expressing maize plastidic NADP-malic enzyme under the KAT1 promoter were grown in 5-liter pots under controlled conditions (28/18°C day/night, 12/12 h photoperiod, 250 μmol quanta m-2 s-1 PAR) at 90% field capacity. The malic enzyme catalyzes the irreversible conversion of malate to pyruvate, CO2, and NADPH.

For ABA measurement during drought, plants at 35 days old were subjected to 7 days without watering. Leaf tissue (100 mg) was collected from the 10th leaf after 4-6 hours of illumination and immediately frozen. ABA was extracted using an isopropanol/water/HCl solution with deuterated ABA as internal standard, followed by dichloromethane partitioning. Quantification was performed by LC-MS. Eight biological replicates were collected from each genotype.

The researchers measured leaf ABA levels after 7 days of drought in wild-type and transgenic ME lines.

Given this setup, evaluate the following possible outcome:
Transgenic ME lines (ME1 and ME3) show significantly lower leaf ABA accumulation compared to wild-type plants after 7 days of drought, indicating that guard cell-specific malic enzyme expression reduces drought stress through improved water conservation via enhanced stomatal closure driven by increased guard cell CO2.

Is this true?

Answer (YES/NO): NO